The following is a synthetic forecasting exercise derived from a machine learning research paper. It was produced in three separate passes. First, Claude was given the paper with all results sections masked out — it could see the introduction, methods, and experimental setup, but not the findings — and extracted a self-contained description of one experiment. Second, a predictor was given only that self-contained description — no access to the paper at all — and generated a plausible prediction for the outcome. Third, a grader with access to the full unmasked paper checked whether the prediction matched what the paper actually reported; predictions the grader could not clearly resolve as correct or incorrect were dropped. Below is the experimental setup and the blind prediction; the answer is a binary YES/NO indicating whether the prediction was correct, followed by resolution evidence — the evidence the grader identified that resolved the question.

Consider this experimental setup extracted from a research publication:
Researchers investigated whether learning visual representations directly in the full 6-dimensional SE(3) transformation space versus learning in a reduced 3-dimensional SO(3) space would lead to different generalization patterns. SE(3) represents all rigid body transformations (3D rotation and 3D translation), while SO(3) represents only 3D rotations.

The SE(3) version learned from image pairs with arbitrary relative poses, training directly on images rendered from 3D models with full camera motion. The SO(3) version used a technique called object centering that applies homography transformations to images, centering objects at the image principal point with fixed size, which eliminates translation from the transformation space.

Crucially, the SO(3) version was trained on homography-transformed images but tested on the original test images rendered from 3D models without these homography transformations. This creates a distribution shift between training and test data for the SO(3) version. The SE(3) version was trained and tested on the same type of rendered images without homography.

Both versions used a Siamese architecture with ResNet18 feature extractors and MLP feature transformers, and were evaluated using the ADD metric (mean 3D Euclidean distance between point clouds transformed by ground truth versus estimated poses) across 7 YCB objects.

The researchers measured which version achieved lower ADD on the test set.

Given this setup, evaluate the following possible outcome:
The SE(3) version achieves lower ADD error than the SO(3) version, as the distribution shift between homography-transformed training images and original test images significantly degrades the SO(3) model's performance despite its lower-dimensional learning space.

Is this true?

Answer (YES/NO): NO